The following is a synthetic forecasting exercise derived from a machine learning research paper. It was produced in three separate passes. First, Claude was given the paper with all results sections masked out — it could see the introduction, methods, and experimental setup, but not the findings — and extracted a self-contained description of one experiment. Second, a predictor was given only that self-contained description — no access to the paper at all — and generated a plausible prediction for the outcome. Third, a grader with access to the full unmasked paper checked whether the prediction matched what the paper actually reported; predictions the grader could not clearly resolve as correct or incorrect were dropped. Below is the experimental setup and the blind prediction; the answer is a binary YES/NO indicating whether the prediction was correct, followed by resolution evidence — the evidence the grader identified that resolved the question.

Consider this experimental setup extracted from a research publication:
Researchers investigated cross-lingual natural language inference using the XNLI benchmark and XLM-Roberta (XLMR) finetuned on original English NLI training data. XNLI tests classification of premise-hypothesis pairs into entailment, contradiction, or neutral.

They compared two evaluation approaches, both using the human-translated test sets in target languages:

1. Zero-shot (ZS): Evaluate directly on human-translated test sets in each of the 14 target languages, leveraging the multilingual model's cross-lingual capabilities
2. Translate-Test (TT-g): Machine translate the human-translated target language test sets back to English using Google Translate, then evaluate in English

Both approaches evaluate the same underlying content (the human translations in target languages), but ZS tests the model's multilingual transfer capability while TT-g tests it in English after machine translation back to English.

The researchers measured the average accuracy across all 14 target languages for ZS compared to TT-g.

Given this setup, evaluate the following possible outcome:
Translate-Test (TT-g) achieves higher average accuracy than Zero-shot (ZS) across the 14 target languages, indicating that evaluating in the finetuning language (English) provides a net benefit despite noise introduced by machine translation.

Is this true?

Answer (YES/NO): NO